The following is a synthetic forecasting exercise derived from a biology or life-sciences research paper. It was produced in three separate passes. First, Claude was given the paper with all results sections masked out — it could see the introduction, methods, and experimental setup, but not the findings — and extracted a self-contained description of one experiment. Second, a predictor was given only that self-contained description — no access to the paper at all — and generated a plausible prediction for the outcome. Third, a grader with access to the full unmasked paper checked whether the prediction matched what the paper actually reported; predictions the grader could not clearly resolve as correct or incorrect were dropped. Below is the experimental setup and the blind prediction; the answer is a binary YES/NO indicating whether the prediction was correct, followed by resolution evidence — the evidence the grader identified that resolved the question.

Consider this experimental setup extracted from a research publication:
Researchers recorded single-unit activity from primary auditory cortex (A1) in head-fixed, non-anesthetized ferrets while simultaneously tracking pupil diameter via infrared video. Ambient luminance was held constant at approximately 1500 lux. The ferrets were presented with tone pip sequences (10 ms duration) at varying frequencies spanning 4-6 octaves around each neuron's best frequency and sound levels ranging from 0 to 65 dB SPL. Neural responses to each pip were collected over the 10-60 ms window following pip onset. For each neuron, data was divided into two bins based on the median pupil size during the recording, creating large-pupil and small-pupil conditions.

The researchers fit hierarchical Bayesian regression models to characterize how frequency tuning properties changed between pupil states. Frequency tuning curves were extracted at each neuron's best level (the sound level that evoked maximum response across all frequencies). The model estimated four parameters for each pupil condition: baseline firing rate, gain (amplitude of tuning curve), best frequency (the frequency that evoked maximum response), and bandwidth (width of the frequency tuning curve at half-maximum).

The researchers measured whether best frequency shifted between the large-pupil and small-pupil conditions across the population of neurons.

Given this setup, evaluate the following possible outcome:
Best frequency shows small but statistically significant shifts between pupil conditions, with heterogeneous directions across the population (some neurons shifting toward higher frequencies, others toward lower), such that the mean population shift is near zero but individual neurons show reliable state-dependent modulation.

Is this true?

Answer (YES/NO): NO